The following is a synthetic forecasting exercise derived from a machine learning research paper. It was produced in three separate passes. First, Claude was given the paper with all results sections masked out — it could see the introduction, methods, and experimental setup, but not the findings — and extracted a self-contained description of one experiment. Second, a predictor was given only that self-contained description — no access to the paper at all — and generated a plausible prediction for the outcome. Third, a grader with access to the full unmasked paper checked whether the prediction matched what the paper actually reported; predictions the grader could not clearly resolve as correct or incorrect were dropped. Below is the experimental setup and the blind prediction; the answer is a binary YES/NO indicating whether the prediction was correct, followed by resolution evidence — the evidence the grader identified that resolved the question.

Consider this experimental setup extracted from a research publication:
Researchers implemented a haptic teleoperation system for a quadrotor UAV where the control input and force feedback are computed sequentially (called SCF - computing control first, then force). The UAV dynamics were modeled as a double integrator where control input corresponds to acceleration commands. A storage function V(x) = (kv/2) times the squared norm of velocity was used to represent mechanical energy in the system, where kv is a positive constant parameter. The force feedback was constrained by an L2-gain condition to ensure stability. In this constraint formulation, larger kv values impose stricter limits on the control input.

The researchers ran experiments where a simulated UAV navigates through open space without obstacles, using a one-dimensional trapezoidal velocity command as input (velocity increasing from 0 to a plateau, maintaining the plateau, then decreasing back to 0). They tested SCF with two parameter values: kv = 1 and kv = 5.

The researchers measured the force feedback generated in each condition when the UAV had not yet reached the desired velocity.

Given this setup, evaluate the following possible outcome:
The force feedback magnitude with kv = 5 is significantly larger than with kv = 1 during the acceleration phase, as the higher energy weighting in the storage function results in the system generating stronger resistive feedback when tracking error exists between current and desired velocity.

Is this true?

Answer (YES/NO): YES